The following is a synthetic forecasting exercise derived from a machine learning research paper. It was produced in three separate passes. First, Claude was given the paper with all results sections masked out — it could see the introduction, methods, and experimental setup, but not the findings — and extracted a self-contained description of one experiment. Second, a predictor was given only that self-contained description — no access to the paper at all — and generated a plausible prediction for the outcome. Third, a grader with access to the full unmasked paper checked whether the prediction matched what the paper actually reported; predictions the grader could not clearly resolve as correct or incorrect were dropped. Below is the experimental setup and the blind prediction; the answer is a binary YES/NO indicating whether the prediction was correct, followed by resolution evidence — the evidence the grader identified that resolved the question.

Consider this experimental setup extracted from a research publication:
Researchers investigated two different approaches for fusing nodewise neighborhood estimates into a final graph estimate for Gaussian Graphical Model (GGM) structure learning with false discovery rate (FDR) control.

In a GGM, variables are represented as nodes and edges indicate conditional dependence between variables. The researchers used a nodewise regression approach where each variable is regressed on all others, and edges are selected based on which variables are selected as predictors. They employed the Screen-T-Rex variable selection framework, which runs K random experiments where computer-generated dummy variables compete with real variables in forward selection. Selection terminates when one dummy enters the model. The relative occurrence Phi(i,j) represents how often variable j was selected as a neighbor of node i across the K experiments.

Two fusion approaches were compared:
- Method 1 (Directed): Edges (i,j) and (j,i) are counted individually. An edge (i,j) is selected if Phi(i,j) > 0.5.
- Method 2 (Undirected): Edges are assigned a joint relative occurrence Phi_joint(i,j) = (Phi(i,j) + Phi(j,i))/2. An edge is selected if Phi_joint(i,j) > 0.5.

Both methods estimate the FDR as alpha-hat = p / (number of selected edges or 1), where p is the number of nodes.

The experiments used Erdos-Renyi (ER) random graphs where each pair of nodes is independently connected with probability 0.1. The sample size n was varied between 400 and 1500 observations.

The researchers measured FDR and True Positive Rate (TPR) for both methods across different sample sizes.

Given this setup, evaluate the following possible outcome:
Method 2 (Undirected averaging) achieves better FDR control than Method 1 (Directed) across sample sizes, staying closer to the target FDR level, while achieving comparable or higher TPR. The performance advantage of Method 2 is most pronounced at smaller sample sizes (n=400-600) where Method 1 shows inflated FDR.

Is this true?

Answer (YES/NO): NO